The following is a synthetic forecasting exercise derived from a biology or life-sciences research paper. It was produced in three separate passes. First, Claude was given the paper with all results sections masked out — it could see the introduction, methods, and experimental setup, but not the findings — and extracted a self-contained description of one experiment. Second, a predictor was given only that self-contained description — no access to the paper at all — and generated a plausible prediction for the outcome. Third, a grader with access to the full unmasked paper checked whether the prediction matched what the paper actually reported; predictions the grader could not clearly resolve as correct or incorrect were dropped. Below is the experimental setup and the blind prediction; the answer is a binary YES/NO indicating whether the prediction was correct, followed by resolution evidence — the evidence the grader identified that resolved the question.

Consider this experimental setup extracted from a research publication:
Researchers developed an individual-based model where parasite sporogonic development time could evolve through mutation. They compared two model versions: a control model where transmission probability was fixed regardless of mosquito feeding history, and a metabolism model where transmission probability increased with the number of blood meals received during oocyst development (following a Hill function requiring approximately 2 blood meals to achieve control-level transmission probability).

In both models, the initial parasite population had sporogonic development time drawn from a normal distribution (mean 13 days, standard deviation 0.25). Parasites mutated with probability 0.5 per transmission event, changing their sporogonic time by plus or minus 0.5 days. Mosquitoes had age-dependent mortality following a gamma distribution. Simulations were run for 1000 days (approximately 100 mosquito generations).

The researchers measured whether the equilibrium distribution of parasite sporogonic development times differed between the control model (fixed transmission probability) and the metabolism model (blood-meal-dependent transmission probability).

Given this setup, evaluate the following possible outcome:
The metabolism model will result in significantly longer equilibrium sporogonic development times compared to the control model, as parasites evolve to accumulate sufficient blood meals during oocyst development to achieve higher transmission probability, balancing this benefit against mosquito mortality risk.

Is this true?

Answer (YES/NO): YES